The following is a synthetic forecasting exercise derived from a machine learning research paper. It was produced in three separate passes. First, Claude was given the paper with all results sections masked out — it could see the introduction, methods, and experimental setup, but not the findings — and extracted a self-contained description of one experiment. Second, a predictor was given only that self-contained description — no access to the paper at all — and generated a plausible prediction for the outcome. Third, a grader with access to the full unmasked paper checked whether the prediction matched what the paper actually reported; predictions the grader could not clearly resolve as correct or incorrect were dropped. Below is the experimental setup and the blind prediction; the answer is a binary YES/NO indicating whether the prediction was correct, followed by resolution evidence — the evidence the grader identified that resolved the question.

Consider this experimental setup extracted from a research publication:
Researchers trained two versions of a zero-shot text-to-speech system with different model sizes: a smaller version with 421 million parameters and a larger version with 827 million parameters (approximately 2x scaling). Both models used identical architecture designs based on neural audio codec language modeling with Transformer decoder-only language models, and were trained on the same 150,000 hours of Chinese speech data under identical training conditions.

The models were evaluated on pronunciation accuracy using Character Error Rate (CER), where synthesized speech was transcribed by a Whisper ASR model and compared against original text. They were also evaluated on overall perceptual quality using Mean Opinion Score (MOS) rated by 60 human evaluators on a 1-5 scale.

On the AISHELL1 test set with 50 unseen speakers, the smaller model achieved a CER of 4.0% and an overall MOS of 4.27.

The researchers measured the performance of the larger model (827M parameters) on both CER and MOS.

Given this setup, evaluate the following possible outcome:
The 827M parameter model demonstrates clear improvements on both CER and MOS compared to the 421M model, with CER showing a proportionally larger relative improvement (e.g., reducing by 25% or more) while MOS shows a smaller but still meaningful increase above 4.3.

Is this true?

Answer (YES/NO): NO